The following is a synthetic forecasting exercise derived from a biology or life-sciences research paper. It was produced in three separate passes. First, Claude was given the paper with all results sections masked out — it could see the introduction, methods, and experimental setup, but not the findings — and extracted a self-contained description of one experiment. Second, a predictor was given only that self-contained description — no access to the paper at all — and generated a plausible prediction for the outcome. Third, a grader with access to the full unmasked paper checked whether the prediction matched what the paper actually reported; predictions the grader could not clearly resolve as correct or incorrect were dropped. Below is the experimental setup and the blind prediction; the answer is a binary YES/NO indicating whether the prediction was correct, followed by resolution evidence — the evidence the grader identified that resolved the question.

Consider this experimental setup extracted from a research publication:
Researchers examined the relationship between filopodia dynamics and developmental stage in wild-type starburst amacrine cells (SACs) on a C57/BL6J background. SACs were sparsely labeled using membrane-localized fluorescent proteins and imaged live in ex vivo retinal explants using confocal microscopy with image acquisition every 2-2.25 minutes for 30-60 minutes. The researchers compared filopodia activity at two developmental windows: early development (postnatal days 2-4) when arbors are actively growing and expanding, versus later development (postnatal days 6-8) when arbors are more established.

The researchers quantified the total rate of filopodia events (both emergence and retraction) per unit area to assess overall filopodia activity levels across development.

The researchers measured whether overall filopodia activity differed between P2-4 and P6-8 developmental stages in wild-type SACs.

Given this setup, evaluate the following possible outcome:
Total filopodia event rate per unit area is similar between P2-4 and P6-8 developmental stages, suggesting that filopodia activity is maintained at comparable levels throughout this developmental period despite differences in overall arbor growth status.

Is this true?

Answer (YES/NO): NO